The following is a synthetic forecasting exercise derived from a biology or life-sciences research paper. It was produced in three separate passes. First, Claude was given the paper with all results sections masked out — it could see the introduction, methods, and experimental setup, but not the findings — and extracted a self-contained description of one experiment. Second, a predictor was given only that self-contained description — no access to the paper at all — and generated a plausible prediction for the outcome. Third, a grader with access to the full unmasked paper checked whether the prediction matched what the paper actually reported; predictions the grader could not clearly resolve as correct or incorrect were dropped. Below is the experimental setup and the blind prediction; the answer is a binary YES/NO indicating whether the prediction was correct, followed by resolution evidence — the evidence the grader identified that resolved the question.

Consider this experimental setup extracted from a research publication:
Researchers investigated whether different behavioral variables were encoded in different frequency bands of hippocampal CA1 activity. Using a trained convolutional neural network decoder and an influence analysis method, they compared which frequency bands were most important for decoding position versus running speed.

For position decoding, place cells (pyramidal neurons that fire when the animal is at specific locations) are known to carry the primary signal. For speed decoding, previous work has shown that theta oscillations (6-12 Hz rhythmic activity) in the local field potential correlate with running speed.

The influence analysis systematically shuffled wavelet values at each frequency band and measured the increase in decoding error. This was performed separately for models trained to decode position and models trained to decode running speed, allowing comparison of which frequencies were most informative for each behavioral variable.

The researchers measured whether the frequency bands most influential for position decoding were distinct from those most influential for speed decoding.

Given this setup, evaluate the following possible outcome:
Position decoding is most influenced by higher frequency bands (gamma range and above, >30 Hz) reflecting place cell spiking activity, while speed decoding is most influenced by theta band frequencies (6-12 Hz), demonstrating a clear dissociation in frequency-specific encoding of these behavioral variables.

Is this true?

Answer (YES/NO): YES